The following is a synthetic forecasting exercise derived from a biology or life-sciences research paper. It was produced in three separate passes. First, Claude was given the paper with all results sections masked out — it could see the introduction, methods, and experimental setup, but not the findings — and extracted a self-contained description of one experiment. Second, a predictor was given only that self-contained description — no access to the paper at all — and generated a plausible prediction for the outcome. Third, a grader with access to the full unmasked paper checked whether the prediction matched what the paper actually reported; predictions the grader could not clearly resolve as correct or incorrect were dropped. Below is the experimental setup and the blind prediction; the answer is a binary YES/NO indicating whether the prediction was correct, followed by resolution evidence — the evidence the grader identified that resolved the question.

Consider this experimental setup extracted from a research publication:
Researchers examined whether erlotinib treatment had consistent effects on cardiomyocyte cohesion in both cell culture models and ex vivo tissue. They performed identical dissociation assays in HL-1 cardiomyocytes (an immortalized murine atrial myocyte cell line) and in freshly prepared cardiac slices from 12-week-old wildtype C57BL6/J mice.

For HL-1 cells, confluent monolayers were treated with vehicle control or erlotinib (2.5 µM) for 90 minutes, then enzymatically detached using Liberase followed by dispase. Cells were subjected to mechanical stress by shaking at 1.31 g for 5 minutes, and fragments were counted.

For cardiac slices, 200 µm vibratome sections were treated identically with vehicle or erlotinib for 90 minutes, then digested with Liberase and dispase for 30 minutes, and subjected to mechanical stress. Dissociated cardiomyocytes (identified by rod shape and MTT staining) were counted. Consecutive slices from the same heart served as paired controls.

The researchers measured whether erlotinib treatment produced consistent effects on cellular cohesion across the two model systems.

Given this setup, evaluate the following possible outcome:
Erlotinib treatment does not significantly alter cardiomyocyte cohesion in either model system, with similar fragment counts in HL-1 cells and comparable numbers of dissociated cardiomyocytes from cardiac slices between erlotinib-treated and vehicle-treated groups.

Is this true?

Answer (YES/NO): NO